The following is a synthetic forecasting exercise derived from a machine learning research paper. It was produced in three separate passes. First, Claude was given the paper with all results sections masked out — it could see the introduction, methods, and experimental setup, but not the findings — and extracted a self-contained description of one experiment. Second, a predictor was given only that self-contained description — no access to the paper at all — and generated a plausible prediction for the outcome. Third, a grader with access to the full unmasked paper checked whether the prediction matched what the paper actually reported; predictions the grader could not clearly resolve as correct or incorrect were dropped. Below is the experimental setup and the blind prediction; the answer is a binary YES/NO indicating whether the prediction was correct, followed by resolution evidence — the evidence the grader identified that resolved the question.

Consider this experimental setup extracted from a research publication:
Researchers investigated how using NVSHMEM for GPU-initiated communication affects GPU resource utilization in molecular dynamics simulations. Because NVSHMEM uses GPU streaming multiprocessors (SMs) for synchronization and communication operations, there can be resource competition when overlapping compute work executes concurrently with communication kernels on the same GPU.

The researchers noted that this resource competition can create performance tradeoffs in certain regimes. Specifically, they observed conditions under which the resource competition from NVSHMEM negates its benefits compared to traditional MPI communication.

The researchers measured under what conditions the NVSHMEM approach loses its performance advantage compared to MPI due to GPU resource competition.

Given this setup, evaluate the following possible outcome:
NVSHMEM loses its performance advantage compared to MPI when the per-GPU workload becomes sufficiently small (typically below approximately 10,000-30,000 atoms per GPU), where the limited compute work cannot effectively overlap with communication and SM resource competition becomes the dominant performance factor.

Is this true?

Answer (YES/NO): NO